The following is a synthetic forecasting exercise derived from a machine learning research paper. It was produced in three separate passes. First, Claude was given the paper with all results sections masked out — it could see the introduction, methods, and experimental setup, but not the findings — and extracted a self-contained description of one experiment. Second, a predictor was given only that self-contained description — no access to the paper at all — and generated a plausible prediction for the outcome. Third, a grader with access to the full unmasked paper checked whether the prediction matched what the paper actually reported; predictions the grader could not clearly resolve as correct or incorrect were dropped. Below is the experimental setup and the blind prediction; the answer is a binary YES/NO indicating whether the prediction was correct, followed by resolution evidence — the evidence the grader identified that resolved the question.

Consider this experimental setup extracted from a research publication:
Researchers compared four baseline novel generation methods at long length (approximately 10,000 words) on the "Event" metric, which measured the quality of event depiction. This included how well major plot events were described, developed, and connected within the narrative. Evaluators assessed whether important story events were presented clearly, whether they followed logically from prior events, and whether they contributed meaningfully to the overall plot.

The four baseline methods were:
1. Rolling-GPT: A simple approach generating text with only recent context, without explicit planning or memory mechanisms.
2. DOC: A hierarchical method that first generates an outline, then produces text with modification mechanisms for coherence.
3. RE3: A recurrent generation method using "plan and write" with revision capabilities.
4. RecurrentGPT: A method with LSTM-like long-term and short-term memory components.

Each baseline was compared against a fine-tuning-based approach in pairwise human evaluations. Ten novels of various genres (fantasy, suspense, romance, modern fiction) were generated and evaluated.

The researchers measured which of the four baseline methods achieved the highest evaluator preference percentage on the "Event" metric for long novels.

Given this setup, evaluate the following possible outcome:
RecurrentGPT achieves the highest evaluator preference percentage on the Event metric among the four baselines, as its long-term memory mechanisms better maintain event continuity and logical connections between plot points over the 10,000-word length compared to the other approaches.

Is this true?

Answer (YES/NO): NO